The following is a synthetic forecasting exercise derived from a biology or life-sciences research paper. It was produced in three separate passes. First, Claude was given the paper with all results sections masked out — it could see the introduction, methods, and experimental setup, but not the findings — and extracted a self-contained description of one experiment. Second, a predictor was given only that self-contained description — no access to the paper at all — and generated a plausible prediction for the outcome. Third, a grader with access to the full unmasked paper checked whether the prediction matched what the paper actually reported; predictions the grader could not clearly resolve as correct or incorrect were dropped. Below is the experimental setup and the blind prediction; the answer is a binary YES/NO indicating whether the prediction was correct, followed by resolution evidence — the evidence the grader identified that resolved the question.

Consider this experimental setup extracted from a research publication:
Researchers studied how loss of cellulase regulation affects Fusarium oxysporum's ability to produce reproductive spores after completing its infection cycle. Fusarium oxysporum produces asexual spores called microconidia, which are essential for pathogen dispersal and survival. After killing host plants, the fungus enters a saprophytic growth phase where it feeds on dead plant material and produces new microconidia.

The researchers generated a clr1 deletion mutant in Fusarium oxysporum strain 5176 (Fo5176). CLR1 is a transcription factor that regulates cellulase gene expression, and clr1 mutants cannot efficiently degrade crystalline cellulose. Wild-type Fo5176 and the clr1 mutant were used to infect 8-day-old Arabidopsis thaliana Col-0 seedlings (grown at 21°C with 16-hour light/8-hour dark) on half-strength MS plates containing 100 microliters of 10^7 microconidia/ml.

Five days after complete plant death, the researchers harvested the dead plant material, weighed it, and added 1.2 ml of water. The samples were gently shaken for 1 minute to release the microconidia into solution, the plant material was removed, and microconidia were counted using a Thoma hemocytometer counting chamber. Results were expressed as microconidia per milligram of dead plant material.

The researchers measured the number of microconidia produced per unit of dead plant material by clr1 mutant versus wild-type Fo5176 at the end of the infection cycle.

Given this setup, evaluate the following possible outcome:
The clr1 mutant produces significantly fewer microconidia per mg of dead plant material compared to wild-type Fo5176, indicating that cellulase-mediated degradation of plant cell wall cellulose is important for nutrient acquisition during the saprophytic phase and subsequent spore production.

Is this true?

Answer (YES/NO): YES